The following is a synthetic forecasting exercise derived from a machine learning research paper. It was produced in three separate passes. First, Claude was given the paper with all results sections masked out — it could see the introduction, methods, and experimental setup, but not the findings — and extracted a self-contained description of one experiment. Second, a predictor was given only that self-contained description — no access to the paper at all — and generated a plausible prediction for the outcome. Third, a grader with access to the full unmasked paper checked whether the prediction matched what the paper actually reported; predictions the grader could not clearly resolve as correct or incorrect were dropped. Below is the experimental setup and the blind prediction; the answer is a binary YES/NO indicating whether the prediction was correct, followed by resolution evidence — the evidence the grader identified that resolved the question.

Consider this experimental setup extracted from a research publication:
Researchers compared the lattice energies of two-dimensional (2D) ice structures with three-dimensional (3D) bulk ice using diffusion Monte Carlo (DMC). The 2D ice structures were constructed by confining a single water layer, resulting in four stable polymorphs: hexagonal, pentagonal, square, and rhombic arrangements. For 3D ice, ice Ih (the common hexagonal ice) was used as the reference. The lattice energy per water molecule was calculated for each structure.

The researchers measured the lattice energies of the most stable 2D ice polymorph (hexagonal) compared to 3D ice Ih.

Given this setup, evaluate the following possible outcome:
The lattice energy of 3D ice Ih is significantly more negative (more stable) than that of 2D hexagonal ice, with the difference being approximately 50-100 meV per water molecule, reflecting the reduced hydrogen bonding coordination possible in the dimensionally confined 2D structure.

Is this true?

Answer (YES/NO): NO